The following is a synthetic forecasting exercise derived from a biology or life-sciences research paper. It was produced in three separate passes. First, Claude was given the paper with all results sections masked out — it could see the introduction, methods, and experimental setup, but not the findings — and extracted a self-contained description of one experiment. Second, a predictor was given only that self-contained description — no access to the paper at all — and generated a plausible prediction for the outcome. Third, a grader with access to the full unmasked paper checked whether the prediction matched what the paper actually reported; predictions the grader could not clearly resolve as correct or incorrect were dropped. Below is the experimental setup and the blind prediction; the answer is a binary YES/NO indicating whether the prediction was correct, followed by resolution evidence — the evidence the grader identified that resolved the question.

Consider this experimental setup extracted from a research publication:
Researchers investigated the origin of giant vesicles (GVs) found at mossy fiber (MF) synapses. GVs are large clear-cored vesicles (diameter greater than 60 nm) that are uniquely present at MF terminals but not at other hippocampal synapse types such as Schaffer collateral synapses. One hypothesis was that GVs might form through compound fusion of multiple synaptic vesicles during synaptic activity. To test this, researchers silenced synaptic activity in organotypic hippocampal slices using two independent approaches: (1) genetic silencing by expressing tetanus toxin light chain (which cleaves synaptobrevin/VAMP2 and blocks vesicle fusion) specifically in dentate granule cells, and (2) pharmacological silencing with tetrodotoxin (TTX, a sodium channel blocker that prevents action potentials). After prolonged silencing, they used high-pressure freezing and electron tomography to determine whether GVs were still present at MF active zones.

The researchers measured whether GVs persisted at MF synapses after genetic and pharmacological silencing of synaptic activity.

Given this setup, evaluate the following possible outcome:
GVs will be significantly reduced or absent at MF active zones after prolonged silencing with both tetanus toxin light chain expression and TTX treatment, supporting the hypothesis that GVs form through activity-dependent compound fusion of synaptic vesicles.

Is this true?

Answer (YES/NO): NO